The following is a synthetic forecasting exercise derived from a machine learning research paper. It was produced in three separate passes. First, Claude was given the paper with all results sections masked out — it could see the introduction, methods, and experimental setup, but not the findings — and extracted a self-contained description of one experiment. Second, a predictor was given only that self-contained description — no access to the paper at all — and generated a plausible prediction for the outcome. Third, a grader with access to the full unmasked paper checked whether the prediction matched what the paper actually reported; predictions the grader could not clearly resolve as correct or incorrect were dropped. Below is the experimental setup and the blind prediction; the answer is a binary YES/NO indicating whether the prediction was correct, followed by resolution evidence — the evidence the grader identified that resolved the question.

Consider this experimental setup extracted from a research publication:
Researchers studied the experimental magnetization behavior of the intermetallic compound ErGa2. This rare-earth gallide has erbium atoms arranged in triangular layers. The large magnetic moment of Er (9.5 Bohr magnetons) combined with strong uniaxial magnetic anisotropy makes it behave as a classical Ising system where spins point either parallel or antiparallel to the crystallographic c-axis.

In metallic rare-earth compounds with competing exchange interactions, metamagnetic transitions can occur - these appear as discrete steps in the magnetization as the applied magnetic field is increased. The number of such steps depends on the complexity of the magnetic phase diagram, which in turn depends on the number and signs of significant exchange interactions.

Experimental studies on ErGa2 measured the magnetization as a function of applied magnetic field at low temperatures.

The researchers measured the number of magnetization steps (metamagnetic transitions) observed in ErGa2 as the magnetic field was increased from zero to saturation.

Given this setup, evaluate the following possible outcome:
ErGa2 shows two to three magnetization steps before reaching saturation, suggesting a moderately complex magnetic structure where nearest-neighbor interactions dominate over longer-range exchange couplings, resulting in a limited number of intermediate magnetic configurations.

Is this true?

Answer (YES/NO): YES